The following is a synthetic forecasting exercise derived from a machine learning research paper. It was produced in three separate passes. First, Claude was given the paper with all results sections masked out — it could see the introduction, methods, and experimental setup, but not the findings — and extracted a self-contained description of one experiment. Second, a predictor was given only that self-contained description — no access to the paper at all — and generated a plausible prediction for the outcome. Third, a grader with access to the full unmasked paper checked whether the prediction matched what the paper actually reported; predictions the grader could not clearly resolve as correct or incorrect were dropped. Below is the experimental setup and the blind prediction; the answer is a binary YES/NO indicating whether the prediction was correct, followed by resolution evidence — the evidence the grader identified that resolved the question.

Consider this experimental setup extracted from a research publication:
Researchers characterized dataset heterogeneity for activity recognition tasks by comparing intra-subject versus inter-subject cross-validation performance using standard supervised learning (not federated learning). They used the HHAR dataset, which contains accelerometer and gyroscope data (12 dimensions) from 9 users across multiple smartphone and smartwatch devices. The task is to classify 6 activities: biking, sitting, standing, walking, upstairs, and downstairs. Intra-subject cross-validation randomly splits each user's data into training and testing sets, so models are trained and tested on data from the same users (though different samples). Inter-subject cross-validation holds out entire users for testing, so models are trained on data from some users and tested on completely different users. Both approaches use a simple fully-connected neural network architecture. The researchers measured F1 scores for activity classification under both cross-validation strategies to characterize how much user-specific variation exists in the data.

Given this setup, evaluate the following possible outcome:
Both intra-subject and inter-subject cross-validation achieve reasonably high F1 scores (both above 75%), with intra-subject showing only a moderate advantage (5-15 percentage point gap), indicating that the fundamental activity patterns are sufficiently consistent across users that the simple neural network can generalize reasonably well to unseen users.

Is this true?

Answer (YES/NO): NO